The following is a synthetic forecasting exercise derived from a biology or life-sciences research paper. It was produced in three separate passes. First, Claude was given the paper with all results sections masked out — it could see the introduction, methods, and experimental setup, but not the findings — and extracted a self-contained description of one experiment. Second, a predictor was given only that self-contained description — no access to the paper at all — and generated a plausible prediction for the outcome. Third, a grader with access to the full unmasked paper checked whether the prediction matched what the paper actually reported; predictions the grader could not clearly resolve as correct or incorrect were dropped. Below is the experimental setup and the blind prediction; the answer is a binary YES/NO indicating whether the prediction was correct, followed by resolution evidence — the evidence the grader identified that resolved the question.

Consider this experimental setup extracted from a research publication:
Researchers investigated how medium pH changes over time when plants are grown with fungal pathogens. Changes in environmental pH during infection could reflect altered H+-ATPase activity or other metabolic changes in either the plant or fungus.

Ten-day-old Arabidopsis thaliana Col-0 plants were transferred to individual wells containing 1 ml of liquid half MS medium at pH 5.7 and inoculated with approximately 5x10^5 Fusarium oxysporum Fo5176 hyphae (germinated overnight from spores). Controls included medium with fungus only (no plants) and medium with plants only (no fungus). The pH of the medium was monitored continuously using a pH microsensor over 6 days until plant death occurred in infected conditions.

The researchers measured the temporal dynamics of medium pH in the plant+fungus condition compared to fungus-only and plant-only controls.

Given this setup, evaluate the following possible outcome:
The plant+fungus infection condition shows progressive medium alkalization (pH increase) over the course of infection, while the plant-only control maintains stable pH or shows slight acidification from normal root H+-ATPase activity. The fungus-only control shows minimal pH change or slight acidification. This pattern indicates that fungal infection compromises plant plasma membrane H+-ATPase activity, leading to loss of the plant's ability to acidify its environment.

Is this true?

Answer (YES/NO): NO